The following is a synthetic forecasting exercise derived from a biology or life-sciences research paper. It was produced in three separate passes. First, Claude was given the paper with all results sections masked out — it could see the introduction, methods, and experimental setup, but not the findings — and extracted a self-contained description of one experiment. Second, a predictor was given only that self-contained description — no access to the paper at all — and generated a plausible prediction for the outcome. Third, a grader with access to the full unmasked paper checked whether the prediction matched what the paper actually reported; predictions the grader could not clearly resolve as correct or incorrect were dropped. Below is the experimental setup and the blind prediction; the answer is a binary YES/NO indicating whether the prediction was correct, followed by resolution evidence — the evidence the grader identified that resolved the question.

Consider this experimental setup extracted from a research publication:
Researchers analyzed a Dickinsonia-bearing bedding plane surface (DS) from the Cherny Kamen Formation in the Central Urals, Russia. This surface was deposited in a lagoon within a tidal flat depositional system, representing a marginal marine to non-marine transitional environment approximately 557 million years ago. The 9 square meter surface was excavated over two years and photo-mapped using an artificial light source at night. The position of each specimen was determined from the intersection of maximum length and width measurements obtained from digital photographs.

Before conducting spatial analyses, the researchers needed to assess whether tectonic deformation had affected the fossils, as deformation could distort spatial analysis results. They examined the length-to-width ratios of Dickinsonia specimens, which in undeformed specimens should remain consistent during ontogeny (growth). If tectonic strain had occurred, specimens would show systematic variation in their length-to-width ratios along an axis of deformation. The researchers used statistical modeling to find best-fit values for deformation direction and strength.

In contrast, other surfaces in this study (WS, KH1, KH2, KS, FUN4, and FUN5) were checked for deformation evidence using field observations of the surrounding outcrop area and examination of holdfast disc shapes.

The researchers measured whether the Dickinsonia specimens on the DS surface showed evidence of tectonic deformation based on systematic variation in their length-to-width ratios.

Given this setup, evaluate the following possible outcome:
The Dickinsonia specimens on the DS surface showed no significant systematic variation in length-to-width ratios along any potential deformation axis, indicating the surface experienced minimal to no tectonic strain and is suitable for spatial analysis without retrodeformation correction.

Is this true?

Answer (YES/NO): NO